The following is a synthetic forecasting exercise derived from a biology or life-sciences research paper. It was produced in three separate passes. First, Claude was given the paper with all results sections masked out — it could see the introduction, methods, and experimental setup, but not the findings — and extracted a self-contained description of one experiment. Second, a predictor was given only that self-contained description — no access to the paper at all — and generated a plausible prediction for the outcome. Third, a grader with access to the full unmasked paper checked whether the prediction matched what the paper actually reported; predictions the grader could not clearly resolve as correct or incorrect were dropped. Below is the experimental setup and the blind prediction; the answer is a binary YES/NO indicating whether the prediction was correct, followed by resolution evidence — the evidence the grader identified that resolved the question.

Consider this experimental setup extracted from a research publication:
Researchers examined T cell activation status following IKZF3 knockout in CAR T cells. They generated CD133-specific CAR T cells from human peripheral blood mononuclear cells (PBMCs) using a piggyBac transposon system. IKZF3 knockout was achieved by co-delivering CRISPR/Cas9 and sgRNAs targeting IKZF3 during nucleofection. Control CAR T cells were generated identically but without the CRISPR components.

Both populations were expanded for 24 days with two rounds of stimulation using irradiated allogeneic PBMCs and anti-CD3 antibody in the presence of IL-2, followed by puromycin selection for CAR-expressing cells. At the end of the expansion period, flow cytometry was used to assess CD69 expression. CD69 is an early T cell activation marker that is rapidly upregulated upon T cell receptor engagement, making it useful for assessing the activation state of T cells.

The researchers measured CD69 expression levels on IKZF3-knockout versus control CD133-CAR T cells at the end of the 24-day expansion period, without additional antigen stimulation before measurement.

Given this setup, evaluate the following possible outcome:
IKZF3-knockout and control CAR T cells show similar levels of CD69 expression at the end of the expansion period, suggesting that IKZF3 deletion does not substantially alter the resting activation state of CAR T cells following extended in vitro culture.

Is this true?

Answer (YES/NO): NO